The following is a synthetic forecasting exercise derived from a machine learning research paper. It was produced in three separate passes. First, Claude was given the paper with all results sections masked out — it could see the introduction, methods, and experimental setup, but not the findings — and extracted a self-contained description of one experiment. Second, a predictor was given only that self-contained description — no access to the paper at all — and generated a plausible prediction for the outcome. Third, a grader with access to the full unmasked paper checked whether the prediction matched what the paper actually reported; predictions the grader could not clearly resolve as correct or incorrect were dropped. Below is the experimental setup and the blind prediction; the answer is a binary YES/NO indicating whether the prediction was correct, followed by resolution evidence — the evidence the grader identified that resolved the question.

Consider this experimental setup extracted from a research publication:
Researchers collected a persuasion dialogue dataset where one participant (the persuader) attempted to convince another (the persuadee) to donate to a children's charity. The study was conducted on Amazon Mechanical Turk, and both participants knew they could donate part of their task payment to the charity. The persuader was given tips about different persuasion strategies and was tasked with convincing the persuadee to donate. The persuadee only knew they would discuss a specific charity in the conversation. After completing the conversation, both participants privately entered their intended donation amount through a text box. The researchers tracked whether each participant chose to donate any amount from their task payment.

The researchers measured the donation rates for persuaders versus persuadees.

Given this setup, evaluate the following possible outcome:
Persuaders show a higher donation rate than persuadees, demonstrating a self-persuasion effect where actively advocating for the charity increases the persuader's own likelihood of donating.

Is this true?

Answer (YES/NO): NO